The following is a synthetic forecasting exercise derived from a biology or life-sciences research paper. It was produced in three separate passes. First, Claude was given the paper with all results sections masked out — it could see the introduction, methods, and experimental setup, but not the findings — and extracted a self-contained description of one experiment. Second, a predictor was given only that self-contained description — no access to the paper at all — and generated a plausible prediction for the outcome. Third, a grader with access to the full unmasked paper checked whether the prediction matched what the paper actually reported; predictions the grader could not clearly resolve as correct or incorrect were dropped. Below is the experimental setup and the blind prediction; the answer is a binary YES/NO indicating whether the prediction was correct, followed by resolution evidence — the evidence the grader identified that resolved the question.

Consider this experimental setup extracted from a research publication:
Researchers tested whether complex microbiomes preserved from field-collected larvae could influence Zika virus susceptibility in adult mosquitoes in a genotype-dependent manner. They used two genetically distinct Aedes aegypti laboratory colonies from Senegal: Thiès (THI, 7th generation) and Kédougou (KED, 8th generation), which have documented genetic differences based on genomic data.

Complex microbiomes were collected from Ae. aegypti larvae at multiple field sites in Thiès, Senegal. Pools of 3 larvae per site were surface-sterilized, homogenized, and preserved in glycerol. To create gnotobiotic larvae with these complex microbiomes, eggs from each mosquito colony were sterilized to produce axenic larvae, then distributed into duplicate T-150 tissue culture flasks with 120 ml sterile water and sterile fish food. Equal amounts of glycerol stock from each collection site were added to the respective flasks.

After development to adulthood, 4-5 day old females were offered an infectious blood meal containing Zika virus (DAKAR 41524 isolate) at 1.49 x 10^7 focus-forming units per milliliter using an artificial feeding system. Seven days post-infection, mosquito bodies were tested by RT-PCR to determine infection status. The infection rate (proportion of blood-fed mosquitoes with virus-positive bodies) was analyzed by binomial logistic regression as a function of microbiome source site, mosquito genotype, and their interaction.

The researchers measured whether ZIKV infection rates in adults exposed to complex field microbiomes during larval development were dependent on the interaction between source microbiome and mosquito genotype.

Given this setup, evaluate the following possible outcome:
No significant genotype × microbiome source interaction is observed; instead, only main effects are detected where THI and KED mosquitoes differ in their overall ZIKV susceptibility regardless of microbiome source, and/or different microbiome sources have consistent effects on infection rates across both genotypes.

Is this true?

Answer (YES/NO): NO